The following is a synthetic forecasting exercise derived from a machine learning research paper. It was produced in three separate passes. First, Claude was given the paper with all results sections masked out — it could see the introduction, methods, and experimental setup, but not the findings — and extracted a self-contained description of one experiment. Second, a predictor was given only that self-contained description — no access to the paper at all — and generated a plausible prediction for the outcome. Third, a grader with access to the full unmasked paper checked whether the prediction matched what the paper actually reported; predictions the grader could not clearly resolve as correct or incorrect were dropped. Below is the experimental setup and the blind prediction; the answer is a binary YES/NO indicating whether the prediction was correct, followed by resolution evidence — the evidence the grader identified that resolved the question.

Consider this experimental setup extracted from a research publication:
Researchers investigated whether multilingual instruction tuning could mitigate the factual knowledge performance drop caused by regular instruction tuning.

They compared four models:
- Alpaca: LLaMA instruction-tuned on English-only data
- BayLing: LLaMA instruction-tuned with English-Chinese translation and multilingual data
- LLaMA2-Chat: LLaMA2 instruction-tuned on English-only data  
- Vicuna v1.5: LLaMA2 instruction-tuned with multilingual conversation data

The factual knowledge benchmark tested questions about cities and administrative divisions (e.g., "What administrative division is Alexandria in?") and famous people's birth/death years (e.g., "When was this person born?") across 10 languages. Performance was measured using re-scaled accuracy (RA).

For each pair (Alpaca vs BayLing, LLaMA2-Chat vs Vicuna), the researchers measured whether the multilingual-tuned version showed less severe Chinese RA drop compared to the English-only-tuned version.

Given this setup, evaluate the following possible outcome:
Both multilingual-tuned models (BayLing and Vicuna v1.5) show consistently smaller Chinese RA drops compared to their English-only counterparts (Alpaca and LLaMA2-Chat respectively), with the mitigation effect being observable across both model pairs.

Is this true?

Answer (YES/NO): YES